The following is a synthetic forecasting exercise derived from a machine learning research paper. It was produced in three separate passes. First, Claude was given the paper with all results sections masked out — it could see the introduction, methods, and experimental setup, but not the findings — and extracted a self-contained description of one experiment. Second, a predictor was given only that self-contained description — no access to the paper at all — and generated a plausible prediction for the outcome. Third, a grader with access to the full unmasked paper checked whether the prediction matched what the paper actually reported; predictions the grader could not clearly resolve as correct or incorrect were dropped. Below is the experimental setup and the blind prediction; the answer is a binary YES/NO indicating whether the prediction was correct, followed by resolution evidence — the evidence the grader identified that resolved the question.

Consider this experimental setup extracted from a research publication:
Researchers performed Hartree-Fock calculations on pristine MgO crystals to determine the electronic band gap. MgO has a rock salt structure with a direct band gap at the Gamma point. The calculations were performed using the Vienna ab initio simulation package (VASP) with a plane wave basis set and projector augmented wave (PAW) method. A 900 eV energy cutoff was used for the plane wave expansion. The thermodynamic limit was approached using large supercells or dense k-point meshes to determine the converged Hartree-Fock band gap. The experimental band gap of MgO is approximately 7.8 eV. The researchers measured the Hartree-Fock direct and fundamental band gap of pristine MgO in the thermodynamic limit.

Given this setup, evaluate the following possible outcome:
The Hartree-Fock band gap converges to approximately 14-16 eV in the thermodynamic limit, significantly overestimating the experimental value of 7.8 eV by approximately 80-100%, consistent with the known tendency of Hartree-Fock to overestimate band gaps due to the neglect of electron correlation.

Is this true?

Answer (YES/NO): YES